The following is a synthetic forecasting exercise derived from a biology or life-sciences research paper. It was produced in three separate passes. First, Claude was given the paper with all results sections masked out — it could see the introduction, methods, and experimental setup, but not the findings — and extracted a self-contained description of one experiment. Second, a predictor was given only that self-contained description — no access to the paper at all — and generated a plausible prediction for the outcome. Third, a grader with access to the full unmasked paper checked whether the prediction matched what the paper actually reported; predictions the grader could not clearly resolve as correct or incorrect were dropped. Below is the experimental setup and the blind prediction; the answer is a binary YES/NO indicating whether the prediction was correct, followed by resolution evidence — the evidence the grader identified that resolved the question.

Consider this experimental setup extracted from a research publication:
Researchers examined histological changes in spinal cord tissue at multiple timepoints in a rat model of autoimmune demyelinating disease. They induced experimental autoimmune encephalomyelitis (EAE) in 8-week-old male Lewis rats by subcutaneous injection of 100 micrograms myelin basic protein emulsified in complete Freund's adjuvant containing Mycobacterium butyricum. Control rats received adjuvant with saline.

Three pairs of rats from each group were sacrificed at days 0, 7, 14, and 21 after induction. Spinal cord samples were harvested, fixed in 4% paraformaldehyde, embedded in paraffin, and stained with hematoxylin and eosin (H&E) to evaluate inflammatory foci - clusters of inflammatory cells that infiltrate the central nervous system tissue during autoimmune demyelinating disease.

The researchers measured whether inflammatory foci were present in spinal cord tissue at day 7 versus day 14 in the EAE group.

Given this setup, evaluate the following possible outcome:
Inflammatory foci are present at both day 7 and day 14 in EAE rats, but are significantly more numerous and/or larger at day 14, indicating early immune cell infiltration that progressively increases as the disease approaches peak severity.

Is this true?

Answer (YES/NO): NO